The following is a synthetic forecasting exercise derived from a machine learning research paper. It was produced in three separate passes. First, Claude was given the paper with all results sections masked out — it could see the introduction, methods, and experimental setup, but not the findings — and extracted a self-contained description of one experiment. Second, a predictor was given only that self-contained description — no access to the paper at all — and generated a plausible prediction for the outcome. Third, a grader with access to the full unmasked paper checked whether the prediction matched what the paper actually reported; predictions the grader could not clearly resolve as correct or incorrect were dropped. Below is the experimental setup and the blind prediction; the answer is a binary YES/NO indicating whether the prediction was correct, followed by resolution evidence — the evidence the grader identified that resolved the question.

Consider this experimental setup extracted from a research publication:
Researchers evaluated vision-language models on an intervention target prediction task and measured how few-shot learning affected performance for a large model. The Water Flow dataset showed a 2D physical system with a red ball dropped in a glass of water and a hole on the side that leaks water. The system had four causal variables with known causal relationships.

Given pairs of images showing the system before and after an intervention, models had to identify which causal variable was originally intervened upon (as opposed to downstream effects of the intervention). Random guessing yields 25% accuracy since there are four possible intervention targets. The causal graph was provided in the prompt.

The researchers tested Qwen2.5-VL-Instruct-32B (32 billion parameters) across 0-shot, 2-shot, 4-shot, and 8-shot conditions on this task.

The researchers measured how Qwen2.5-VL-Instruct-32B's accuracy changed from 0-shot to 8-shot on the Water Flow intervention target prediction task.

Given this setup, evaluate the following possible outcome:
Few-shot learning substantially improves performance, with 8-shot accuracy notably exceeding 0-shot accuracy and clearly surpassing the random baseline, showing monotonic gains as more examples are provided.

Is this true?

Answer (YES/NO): NO